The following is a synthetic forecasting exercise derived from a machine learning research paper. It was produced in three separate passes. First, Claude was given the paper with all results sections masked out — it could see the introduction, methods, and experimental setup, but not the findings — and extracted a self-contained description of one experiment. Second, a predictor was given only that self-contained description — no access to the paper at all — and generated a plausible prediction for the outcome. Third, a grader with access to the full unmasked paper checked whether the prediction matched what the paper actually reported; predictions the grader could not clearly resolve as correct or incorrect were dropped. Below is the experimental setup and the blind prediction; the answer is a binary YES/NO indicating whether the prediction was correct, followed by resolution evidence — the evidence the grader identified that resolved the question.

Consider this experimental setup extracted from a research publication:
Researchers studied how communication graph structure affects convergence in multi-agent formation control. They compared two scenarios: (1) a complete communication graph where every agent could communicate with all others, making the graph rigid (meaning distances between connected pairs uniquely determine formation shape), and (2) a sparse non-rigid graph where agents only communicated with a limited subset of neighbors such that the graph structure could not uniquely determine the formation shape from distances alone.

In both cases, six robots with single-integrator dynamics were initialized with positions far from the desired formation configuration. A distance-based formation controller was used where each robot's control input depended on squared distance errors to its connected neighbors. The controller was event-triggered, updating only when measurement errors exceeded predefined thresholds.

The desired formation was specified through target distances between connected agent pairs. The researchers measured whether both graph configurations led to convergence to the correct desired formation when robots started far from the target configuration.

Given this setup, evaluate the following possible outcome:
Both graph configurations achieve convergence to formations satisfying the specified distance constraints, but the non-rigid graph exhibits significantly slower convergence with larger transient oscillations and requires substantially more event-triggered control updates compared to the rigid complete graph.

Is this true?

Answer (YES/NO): NO